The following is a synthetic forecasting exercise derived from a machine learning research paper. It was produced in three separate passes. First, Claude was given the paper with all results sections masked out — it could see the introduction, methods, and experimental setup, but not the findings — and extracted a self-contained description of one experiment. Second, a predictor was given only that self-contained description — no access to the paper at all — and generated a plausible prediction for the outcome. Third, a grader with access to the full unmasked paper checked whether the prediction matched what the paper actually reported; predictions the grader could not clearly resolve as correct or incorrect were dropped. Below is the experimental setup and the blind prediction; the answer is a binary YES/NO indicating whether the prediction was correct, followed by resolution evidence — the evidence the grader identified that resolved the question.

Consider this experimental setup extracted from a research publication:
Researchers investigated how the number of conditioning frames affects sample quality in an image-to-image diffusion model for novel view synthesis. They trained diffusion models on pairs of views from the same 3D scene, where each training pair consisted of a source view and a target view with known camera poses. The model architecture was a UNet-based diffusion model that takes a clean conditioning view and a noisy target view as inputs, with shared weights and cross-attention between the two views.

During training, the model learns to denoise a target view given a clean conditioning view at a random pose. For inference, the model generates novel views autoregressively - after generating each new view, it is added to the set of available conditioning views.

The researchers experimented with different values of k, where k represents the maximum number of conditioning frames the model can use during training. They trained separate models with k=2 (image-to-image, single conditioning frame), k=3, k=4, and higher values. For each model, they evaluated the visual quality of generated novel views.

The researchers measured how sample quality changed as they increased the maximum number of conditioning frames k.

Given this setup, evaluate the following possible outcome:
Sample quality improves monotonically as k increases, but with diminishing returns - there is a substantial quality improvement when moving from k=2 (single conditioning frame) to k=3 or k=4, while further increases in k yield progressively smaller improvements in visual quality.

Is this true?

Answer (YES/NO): NO